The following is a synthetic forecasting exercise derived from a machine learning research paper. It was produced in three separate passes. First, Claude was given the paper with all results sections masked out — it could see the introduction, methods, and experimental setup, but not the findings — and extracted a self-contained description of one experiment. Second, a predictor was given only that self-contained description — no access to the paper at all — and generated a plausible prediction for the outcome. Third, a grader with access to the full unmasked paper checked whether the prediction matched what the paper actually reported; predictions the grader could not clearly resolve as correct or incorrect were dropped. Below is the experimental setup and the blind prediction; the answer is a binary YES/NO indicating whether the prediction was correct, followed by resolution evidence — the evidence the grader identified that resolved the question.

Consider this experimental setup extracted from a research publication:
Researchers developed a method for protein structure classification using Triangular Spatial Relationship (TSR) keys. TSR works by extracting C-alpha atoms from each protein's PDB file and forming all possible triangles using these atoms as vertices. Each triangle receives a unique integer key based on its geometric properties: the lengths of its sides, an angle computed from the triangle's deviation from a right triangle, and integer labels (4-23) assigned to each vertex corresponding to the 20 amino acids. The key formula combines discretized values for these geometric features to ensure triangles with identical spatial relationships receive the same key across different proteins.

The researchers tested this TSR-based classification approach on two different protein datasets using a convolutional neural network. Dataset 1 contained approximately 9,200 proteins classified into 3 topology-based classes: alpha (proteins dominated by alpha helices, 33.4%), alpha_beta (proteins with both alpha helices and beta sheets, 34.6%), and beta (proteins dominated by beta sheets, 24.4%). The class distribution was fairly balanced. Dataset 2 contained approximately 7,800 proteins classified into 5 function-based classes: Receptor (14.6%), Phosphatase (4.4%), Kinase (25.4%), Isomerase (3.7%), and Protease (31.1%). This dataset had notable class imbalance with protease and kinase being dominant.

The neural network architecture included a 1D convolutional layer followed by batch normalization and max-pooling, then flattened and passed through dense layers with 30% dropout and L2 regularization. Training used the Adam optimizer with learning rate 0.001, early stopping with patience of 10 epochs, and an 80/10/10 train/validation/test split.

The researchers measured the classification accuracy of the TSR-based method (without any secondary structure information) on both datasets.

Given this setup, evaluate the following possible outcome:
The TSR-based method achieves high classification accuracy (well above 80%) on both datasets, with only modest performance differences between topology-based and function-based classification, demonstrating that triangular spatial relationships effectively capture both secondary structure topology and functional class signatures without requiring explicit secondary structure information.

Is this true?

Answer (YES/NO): YES